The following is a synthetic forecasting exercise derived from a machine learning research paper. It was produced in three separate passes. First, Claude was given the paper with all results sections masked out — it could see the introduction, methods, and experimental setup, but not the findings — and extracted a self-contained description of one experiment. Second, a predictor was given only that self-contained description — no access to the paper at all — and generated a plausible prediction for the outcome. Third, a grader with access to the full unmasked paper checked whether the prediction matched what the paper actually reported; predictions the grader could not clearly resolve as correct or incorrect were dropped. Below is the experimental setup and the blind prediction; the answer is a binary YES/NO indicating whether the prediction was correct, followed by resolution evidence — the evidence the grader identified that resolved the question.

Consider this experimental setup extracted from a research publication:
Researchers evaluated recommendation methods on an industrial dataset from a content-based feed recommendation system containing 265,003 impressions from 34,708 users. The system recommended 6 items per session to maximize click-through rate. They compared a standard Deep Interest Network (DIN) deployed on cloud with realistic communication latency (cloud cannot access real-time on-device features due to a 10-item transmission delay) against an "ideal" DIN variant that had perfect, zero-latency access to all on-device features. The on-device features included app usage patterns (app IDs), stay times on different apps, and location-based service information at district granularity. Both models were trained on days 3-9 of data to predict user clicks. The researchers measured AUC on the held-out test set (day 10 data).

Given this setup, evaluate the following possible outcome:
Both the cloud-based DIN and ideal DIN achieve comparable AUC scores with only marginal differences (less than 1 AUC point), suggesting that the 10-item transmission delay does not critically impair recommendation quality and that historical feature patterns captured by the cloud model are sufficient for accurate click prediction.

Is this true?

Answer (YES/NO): NO